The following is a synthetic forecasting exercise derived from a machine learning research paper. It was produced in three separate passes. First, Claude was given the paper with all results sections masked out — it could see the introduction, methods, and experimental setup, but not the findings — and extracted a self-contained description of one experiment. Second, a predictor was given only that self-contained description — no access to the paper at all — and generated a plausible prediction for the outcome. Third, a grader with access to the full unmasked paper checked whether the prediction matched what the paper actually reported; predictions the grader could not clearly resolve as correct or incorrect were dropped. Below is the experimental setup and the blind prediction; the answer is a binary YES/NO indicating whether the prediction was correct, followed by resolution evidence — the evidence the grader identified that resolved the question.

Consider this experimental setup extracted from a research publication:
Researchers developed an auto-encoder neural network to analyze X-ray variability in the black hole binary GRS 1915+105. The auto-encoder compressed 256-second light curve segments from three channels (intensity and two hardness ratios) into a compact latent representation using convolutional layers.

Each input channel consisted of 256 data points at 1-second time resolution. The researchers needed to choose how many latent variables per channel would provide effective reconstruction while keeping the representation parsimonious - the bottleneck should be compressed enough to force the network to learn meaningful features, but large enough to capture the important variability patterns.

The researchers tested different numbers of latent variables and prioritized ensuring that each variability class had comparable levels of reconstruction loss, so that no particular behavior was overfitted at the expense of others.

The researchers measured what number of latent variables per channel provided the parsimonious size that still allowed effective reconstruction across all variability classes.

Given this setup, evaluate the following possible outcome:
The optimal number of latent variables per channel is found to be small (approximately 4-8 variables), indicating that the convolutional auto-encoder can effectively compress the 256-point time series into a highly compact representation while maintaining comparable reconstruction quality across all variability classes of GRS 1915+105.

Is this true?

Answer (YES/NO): NO